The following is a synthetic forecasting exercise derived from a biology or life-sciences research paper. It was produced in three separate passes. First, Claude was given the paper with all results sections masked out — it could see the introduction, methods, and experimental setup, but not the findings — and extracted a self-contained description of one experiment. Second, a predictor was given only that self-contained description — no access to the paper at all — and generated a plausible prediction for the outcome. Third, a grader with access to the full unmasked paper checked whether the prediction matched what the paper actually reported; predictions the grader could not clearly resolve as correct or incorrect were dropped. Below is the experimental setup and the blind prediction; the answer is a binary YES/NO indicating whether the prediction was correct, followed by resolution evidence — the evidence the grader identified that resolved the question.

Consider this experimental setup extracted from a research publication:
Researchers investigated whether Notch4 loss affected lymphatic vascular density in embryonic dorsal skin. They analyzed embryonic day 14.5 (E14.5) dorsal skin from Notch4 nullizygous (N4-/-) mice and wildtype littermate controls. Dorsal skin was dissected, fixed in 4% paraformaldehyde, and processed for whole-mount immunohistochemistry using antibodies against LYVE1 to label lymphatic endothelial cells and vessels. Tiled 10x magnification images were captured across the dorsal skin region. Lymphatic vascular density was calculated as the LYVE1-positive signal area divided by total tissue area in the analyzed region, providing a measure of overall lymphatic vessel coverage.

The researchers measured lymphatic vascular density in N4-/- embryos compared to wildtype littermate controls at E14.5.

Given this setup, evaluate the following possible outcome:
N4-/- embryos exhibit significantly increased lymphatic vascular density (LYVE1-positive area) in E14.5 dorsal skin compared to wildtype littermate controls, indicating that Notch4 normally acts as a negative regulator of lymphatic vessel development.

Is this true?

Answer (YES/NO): NO